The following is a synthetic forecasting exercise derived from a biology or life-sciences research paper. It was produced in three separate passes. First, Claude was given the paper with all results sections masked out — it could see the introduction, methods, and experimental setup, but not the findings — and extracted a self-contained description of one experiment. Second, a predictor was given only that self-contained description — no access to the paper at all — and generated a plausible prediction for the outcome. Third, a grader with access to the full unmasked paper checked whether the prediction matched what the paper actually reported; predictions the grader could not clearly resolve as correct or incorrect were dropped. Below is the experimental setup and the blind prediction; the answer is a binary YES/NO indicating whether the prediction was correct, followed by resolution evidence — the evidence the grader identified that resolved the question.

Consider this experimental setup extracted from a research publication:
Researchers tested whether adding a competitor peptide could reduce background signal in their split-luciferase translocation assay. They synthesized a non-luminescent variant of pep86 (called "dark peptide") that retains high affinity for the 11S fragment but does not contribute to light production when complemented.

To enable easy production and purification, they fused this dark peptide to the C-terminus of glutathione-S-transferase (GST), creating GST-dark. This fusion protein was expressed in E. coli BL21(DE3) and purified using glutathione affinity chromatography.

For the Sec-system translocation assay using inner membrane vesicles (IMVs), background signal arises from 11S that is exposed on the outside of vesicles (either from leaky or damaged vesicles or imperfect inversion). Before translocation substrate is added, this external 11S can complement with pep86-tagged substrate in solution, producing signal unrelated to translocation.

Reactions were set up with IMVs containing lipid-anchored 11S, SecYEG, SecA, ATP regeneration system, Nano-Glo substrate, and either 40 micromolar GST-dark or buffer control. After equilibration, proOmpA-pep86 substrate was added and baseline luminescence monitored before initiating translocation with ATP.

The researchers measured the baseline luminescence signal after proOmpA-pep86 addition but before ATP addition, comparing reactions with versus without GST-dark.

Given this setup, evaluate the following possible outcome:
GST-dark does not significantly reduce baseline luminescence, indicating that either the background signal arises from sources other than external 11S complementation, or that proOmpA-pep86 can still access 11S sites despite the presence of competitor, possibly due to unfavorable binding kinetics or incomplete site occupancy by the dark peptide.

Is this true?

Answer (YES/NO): NO